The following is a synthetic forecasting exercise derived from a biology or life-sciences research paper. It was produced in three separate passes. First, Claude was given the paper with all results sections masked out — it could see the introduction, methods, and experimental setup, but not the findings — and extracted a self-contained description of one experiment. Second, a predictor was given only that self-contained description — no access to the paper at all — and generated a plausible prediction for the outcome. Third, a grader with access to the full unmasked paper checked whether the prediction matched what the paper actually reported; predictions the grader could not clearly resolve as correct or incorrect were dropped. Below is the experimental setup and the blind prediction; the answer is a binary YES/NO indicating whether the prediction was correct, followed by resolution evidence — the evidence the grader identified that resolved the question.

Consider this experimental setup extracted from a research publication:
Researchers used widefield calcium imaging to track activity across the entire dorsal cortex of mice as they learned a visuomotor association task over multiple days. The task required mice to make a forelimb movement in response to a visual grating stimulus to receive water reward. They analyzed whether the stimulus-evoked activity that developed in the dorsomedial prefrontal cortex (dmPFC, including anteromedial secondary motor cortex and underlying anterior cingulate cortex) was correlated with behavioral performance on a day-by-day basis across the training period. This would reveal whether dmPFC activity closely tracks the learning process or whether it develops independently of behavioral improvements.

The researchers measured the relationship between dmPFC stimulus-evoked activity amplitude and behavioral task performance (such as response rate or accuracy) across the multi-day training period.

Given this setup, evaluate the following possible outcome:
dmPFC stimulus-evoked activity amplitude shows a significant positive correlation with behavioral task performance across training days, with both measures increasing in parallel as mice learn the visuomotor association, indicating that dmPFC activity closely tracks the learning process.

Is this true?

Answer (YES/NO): YES